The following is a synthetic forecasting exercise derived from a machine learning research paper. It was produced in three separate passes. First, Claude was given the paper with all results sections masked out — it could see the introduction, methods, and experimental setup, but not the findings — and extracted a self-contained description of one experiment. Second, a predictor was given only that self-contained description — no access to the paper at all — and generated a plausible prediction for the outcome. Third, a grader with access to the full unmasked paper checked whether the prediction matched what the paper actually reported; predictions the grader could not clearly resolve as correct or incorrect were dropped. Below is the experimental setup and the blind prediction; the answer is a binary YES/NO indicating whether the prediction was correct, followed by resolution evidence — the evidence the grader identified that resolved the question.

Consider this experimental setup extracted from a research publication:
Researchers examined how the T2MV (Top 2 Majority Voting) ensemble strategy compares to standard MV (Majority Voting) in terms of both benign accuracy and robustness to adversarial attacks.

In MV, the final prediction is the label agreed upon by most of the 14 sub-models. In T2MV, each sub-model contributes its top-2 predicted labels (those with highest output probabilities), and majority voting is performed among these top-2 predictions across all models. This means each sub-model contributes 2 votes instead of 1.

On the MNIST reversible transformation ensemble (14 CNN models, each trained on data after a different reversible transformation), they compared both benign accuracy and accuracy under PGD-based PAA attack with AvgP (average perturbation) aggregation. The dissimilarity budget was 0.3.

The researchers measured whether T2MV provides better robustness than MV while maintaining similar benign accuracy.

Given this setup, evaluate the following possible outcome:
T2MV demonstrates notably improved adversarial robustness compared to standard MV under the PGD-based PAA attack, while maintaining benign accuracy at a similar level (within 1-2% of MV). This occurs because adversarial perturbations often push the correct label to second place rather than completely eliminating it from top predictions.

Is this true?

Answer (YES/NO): NO